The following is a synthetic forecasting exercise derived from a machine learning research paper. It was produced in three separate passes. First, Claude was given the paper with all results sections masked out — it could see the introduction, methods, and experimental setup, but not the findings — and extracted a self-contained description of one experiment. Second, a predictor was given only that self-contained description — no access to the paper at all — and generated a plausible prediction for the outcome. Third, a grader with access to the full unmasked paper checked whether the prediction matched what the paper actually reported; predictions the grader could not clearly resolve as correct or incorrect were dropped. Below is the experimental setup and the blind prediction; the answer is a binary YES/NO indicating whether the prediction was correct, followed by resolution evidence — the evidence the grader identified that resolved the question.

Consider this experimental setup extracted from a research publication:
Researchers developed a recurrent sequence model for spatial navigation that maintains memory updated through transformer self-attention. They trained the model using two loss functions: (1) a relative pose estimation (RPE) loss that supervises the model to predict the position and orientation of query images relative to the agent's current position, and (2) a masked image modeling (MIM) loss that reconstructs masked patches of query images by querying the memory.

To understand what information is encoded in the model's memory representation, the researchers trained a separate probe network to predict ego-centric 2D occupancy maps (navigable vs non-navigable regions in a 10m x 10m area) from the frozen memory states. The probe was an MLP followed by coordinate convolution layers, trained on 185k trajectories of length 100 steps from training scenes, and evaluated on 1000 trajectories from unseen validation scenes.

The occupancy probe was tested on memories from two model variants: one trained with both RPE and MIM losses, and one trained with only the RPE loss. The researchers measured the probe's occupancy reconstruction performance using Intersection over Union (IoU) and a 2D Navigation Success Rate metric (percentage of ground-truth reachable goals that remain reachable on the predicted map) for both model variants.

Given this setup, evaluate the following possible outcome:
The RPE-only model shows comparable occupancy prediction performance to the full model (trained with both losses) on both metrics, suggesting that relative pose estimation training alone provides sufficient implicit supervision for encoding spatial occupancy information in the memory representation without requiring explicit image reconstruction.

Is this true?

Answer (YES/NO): NO